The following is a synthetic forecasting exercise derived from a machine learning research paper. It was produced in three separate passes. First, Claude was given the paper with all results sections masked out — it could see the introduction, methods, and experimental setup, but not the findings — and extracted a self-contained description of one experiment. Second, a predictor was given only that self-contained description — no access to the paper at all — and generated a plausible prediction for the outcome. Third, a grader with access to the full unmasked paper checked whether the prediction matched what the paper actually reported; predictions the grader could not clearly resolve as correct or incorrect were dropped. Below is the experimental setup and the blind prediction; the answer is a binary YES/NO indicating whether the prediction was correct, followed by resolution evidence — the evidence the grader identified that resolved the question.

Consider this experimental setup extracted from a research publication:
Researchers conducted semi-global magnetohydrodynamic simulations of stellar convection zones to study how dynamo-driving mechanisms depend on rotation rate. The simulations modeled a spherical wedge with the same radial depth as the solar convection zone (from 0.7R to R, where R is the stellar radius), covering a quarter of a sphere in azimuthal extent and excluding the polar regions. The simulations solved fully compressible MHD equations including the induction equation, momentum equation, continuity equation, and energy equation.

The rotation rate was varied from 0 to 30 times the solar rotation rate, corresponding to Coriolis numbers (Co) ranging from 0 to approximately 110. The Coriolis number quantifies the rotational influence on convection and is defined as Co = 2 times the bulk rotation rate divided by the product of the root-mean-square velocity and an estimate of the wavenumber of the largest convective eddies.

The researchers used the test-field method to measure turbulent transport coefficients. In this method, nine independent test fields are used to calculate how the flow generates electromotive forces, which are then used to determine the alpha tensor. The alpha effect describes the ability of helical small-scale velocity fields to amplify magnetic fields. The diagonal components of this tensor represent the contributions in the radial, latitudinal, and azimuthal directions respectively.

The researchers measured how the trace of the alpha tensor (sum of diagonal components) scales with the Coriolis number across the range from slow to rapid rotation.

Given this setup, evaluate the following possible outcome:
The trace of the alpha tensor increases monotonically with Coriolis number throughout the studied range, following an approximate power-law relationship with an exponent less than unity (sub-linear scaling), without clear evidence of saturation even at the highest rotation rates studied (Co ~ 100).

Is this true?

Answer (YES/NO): NO